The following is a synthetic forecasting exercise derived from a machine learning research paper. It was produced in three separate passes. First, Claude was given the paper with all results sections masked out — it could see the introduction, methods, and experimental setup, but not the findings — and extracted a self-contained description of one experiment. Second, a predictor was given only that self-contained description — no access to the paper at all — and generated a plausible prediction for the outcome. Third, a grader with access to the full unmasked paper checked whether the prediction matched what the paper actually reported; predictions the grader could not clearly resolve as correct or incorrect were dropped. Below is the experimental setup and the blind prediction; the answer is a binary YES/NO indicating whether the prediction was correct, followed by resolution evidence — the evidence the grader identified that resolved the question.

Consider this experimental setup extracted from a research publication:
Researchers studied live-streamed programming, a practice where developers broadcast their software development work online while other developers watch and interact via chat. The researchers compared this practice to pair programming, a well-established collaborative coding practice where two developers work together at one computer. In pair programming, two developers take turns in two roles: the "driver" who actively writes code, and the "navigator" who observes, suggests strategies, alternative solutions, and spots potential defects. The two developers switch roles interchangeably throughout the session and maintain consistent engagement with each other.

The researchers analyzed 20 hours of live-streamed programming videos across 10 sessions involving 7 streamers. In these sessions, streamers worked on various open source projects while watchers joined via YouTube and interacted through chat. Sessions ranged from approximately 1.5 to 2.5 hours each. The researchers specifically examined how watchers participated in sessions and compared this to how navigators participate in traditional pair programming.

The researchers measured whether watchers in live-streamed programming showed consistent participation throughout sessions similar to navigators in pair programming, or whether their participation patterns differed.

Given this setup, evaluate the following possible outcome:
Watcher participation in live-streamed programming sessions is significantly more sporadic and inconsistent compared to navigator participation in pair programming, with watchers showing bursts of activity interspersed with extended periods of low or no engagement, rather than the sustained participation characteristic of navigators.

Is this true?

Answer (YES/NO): YES